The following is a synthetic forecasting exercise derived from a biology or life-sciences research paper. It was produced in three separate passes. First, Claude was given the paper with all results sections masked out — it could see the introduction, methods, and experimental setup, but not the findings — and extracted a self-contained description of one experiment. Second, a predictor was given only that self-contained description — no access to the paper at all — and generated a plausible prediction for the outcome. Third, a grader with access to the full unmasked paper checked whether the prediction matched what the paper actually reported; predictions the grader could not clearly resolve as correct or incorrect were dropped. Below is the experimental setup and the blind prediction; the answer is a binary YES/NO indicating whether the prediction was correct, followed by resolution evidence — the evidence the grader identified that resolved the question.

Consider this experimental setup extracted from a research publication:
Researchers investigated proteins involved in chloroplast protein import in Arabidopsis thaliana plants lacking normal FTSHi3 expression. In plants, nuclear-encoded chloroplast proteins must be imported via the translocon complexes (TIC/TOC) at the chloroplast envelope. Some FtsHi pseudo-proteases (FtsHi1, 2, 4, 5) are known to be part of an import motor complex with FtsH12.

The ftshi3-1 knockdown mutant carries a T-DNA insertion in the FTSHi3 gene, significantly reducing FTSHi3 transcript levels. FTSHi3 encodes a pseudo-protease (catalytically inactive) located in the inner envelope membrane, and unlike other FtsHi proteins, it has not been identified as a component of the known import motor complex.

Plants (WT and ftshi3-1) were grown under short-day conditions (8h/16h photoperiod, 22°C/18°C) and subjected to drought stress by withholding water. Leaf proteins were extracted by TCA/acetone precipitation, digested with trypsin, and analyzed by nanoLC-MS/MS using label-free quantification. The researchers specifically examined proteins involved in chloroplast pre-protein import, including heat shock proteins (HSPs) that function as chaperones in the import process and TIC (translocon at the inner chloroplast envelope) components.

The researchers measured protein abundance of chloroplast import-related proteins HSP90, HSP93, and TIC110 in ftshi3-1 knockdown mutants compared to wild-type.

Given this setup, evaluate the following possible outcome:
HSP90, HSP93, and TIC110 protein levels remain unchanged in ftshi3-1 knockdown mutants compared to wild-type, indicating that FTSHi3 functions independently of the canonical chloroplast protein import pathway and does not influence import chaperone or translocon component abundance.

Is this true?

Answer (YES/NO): NO